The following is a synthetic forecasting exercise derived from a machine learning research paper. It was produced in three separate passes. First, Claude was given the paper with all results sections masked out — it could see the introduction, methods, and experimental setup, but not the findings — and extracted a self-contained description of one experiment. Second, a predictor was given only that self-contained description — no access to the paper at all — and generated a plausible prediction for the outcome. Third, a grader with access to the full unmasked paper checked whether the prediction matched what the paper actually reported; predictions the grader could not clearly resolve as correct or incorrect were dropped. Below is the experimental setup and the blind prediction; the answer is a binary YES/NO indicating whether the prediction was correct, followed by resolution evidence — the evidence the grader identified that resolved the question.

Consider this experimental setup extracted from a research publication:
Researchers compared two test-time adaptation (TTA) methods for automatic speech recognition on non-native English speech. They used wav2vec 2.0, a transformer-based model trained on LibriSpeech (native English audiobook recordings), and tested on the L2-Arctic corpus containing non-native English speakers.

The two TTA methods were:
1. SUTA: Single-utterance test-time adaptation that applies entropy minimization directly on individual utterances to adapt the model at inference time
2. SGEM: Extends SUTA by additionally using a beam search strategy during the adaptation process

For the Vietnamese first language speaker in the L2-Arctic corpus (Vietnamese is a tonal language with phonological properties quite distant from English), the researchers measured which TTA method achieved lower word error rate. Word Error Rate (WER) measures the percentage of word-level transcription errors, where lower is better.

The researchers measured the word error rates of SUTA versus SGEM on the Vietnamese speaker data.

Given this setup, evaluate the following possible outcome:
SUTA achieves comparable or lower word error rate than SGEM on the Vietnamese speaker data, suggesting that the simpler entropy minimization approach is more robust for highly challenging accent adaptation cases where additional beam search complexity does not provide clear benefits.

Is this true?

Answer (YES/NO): YES